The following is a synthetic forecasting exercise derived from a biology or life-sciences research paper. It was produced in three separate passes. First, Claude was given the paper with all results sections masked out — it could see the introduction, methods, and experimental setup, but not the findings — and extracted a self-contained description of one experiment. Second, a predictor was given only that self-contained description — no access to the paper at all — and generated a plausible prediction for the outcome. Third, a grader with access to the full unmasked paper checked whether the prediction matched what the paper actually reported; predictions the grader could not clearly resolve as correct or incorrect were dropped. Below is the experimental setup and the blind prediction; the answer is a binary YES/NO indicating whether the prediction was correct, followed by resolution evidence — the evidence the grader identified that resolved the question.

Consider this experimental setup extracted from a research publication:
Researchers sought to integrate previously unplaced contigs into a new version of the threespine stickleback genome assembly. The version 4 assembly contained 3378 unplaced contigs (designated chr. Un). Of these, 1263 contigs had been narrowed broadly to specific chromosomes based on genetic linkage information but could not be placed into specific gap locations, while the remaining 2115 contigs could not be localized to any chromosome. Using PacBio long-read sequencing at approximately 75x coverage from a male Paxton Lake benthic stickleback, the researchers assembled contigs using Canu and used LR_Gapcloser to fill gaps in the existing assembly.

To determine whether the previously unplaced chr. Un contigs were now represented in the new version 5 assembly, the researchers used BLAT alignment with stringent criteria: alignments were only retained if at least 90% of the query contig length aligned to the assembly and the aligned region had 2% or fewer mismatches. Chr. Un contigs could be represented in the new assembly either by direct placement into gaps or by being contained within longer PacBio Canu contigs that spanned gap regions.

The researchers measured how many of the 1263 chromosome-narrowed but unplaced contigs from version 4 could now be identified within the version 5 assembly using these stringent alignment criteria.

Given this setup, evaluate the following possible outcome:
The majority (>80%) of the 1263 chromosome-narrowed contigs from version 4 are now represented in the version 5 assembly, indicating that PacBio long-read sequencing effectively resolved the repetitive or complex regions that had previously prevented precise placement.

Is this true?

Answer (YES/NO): NO